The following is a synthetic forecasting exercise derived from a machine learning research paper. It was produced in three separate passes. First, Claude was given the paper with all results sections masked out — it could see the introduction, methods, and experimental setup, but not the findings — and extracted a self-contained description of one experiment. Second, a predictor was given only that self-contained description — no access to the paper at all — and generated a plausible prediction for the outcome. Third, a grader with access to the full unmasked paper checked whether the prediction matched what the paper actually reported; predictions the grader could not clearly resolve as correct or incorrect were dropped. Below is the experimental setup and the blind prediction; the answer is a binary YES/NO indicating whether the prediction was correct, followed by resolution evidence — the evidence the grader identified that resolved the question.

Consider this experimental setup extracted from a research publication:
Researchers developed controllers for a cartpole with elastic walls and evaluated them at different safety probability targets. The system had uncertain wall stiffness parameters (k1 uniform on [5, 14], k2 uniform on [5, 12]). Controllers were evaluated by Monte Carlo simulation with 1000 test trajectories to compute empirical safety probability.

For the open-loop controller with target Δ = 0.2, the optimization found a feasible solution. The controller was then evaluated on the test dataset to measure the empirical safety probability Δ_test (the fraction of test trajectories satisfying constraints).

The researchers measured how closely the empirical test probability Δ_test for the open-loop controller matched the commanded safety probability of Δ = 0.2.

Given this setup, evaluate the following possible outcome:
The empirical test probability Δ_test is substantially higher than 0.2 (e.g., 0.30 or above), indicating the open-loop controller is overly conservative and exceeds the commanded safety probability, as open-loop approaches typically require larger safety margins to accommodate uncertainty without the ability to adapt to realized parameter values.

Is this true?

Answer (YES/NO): NO